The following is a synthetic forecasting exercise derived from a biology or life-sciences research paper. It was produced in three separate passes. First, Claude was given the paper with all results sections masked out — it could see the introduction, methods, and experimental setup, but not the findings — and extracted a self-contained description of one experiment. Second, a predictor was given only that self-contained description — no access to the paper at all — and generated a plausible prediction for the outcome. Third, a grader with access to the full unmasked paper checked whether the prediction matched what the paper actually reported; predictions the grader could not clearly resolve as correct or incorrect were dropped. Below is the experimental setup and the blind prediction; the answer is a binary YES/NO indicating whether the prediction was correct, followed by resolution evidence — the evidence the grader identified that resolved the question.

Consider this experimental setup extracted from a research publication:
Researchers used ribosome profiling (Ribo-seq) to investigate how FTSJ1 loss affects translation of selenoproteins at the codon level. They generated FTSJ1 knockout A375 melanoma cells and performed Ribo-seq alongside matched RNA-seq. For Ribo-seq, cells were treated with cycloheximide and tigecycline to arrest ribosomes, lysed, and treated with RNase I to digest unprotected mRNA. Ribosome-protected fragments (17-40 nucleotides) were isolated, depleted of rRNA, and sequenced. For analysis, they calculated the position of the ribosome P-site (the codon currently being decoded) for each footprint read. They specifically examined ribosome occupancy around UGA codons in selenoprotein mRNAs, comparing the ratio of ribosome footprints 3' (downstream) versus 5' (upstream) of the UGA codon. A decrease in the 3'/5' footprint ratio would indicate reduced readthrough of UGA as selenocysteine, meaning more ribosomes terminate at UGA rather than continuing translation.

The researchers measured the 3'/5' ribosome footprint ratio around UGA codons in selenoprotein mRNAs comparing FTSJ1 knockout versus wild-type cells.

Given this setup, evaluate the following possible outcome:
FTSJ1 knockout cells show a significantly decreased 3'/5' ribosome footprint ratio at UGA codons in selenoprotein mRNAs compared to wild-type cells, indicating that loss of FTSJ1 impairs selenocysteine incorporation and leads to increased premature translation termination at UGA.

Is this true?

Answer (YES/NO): YES